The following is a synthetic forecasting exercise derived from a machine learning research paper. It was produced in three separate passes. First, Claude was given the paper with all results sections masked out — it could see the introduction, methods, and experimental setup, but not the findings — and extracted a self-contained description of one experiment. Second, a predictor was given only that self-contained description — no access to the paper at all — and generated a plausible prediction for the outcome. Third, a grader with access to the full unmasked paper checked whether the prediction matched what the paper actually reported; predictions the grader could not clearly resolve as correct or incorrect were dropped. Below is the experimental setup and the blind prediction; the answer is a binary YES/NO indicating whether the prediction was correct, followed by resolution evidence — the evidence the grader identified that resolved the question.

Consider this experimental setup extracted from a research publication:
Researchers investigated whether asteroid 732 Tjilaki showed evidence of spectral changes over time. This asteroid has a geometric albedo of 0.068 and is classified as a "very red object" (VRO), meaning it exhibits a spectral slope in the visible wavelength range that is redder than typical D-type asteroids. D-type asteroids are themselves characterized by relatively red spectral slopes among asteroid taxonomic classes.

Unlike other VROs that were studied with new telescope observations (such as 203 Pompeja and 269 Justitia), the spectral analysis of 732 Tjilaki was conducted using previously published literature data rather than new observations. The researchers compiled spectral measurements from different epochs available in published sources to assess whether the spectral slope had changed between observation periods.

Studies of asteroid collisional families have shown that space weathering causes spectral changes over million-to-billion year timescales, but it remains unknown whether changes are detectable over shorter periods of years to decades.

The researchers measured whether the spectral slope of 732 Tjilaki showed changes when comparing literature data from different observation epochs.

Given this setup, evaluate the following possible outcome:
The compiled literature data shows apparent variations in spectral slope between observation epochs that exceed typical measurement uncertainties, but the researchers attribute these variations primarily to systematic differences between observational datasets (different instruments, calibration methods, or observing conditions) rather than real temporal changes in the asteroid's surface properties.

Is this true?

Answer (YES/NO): NO